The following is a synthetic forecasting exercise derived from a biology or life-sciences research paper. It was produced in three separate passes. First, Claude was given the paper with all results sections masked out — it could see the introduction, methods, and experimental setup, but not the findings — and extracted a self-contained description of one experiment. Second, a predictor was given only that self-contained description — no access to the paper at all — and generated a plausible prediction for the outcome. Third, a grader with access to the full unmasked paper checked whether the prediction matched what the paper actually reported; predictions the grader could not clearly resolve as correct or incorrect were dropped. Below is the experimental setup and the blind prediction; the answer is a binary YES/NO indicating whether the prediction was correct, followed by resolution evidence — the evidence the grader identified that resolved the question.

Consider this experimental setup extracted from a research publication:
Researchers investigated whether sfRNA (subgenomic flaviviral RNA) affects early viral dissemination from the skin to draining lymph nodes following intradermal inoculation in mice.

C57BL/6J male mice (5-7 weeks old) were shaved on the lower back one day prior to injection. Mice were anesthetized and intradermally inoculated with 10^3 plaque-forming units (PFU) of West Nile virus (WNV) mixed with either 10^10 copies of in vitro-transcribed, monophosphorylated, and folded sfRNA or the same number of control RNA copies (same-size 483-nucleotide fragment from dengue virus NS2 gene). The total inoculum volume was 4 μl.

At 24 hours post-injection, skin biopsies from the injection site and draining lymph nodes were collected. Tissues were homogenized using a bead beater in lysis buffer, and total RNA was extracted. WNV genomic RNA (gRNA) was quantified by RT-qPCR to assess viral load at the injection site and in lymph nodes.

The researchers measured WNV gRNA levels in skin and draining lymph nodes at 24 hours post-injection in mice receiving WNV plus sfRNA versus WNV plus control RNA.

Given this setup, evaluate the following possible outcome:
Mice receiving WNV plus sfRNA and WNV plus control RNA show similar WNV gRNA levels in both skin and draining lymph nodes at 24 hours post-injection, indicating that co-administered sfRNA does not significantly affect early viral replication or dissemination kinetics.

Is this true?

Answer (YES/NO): NO